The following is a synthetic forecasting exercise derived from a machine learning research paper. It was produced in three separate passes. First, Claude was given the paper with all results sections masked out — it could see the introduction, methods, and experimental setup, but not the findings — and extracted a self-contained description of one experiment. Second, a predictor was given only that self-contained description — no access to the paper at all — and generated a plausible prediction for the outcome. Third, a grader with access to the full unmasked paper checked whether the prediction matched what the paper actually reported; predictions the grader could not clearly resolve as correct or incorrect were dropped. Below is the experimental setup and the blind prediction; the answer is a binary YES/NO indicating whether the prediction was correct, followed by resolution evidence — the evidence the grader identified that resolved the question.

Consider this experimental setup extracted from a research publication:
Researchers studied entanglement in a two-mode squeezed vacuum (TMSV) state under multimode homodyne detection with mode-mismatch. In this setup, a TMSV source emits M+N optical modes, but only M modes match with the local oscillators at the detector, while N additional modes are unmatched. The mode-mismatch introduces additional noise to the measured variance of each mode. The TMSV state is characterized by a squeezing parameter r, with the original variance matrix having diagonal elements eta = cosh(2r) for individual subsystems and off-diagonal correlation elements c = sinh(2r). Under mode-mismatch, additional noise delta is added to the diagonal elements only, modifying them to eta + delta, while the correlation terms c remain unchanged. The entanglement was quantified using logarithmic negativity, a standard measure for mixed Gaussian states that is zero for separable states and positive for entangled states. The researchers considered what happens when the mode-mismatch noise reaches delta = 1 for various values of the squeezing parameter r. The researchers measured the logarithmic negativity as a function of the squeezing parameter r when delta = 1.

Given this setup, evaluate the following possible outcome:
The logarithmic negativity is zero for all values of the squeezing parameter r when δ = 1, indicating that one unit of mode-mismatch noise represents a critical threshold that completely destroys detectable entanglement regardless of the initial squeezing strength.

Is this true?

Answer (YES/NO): YES